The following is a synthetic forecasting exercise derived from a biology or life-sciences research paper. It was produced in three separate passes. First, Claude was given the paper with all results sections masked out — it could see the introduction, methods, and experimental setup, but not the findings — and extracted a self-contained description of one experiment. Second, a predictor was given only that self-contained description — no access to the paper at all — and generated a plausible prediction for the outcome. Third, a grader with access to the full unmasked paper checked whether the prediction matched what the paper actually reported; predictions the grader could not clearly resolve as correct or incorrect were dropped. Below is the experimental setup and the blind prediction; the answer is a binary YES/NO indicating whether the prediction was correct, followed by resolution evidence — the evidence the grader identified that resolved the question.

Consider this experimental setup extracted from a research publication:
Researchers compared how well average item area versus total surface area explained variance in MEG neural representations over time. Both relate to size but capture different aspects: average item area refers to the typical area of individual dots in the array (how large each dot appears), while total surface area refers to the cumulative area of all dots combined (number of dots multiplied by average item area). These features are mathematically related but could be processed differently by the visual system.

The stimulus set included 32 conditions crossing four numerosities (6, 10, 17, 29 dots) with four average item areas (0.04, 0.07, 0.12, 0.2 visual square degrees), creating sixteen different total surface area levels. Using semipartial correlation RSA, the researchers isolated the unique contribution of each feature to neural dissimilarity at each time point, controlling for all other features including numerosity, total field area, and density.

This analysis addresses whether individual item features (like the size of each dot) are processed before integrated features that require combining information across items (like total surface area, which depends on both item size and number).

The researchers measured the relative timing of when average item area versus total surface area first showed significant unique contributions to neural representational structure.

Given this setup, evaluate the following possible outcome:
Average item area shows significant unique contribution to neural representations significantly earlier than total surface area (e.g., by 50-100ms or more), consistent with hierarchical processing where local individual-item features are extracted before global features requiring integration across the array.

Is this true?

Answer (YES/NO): NO